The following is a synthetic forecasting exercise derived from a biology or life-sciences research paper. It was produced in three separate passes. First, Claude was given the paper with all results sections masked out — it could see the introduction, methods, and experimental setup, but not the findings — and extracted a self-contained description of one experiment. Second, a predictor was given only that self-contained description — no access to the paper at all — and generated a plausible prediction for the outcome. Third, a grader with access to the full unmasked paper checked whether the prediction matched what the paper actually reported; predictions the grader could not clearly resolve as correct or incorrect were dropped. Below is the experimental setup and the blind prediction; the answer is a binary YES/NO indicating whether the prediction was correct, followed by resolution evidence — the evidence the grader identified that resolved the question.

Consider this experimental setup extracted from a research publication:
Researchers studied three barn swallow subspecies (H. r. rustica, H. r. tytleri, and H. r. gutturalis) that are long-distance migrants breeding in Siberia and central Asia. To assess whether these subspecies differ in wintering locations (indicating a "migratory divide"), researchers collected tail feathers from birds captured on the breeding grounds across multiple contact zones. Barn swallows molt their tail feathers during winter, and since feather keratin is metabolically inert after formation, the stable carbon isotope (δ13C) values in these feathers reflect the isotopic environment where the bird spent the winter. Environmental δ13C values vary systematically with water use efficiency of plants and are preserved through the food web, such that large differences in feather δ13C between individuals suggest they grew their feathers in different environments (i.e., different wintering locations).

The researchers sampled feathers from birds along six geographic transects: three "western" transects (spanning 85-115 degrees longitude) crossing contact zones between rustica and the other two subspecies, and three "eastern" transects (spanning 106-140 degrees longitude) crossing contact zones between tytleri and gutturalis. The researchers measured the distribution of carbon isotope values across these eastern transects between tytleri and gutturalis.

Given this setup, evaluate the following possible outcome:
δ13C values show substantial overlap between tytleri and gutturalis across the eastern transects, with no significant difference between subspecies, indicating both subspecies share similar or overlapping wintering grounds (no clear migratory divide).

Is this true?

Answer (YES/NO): YES